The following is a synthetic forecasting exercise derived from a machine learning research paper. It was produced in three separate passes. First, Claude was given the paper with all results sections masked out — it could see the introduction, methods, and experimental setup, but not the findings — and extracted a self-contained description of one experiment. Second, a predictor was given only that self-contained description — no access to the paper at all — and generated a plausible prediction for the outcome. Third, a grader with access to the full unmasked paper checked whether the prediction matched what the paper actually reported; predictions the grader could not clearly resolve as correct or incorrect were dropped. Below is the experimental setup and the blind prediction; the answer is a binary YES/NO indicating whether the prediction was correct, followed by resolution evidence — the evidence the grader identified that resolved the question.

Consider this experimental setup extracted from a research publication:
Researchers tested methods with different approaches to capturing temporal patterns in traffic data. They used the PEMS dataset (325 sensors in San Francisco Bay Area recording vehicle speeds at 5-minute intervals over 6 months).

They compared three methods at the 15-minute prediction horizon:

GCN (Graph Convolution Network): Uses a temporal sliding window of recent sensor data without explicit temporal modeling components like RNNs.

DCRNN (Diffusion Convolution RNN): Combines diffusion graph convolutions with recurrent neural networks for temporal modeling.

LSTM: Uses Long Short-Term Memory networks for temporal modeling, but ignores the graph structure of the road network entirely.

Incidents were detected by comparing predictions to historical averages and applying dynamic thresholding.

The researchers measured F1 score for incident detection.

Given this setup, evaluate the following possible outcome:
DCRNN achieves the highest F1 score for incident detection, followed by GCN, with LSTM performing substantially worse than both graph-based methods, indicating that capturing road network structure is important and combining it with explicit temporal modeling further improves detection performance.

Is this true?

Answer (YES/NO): NO